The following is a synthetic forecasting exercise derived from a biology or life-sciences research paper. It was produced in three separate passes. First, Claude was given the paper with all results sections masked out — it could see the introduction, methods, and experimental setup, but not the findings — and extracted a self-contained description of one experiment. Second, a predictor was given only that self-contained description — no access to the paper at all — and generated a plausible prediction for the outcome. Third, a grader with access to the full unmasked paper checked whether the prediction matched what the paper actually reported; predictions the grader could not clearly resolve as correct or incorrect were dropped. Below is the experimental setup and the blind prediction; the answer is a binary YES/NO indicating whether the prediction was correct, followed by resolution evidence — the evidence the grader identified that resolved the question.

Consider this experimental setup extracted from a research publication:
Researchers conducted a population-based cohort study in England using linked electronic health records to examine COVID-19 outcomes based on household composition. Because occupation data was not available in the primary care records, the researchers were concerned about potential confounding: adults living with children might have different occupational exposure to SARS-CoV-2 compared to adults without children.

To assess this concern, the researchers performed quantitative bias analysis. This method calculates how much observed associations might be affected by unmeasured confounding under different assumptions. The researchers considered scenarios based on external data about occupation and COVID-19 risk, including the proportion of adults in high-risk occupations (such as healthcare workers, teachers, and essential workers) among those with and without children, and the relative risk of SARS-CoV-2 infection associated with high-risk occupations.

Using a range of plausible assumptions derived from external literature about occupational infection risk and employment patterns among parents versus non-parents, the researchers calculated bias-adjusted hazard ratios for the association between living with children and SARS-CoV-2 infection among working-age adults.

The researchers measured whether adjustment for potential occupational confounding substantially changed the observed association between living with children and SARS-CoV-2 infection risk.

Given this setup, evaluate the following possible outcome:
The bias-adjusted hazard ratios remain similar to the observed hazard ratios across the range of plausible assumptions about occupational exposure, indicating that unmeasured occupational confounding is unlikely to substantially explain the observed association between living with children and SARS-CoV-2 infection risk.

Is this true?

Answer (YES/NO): YES